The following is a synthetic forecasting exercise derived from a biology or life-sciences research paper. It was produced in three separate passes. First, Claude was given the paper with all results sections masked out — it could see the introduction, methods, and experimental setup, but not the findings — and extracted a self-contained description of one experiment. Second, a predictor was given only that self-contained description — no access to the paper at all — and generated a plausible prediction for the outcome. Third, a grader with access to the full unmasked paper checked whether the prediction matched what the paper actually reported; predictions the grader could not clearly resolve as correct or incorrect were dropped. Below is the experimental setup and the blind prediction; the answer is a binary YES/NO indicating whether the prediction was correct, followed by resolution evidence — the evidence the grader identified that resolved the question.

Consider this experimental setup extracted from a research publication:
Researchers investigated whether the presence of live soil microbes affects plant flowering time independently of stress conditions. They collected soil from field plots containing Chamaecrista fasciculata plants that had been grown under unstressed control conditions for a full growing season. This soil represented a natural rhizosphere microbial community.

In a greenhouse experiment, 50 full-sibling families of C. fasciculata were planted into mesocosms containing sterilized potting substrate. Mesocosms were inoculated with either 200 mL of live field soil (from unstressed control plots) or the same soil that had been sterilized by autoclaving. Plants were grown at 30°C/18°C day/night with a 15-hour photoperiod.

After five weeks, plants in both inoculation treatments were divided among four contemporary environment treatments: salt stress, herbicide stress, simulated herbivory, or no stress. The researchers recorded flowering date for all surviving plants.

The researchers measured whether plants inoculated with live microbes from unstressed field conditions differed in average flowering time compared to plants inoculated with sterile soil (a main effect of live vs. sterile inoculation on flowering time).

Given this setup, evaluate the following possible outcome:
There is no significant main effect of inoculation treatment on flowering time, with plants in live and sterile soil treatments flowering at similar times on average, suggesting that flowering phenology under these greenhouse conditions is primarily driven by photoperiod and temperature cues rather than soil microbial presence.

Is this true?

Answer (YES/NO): YES